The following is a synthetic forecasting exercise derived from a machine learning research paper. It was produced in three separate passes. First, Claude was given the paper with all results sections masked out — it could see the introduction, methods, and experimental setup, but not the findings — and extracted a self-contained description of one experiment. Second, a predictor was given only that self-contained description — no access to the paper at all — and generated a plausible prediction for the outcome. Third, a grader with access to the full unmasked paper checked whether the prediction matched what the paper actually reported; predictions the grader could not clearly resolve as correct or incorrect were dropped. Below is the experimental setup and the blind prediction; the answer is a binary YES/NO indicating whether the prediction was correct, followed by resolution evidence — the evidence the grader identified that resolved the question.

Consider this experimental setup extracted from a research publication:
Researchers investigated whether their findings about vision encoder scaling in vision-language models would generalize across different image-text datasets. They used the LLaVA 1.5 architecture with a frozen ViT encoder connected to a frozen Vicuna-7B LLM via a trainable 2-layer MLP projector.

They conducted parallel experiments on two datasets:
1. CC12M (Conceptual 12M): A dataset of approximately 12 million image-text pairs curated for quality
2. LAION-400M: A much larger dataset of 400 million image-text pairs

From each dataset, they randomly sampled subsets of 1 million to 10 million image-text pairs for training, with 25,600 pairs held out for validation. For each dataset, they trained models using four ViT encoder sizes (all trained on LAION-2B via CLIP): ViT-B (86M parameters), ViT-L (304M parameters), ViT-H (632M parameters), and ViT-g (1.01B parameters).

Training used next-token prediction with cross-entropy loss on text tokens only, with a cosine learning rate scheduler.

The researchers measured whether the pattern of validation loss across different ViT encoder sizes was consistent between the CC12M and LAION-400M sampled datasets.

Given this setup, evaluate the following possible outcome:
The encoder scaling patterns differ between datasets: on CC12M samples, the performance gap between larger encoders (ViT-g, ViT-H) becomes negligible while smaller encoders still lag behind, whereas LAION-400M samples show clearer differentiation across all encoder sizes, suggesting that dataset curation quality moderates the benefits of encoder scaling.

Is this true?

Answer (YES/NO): NO